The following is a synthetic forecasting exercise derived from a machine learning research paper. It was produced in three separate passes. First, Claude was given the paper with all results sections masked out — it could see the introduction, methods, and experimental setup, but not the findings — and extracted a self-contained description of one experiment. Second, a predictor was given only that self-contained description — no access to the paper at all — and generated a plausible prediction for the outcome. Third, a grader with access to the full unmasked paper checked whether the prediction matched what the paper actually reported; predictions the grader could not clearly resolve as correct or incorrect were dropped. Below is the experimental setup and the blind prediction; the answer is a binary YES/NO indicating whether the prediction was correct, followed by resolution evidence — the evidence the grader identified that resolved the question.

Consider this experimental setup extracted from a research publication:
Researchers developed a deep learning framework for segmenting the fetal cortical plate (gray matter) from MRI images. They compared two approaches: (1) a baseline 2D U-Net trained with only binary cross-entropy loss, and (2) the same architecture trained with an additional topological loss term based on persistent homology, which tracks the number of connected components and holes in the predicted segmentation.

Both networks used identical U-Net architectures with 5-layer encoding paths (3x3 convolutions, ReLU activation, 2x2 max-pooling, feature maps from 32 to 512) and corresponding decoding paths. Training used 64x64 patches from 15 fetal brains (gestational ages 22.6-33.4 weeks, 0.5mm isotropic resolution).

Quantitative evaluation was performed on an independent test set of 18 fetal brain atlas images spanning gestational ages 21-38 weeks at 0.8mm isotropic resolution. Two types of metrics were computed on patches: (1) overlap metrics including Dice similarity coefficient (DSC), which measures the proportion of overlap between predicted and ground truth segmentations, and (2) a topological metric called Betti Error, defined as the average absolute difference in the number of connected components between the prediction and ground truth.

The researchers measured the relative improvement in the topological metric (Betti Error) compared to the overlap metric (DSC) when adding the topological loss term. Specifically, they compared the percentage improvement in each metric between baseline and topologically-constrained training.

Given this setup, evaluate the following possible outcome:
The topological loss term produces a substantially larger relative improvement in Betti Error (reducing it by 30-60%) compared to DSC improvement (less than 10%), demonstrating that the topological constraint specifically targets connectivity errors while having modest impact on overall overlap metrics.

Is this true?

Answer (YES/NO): NO